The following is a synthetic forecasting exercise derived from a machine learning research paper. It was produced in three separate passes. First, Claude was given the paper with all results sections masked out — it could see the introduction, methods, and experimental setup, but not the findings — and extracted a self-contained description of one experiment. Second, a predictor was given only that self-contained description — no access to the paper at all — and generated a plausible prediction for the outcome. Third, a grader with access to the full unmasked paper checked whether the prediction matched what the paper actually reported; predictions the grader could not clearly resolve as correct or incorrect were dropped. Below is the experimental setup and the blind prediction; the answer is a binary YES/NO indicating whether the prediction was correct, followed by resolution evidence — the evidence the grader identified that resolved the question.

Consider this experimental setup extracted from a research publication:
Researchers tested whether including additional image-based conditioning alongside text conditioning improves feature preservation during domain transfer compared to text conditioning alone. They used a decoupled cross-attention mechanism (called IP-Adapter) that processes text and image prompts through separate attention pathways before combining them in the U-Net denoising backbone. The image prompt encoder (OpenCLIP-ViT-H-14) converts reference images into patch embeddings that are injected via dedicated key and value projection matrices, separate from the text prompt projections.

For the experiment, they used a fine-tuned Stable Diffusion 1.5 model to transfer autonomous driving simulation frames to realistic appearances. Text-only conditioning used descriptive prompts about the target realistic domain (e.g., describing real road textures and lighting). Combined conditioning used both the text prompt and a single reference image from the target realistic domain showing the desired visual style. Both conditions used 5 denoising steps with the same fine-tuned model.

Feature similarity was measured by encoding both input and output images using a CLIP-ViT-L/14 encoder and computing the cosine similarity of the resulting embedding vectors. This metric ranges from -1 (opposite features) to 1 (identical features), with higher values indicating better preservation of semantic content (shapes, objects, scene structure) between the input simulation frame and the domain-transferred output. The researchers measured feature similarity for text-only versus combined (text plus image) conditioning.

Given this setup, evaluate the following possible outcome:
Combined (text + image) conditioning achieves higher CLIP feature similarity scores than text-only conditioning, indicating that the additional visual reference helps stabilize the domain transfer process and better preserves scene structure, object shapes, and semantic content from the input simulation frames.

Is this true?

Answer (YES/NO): YES